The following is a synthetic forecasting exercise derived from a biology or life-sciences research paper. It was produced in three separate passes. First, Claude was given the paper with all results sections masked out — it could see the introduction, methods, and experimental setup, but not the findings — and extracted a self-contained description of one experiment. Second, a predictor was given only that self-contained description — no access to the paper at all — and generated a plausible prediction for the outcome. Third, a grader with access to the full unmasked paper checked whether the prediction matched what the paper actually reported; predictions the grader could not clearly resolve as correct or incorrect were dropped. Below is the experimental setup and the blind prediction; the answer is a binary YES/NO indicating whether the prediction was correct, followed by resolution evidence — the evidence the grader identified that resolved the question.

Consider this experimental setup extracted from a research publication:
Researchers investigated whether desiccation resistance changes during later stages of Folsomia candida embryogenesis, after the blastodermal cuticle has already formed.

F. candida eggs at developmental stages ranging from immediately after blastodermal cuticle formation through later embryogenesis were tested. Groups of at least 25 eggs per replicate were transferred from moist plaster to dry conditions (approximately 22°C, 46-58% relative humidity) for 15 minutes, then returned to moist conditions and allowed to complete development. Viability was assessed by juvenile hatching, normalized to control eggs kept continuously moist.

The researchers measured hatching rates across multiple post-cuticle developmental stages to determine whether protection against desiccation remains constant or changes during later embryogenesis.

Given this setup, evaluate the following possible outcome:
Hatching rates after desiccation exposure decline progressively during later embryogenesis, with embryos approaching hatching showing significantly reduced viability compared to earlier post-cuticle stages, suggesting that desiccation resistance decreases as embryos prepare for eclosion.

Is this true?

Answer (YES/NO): NO